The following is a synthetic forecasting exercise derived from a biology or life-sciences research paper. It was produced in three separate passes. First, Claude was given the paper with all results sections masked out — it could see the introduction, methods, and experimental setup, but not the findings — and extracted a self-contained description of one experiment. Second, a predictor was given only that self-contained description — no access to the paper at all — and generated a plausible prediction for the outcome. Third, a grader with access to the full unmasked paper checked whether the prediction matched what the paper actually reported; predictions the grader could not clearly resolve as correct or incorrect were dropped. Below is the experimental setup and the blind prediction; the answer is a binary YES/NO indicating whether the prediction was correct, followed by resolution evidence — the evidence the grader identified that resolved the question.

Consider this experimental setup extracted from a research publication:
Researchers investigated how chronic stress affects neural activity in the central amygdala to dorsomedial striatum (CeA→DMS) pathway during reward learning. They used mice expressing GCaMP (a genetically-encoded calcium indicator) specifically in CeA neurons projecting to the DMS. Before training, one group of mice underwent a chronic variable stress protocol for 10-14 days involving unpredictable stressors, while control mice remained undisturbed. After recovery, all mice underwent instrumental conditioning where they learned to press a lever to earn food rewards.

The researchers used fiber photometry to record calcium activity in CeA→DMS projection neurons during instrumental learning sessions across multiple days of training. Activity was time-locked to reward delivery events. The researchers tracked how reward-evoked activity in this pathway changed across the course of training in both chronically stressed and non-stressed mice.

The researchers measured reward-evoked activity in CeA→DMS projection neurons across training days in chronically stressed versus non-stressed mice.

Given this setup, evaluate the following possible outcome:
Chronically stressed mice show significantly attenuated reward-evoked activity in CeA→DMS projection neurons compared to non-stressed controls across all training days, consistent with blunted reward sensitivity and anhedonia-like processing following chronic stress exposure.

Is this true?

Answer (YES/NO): NO